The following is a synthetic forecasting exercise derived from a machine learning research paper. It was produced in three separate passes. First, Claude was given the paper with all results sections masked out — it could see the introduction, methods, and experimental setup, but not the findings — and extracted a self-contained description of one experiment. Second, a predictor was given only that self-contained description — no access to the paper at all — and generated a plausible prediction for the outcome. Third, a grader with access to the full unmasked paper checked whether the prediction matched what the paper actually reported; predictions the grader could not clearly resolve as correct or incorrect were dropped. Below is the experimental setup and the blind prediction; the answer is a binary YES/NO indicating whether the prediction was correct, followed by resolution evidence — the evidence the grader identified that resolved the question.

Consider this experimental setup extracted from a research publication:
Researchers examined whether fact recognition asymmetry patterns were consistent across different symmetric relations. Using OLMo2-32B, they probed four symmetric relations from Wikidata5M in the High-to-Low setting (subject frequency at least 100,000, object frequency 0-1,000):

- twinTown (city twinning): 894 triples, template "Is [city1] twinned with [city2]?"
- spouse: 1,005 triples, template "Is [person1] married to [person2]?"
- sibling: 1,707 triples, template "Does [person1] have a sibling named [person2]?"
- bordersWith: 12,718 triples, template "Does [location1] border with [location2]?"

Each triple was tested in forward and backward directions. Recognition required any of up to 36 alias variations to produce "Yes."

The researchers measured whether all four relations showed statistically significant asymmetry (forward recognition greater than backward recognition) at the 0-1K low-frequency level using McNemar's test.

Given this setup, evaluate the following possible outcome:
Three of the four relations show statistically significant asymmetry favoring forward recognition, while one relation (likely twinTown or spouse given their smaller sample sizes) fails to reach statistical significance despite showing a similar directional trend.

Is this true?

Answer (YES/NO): NO